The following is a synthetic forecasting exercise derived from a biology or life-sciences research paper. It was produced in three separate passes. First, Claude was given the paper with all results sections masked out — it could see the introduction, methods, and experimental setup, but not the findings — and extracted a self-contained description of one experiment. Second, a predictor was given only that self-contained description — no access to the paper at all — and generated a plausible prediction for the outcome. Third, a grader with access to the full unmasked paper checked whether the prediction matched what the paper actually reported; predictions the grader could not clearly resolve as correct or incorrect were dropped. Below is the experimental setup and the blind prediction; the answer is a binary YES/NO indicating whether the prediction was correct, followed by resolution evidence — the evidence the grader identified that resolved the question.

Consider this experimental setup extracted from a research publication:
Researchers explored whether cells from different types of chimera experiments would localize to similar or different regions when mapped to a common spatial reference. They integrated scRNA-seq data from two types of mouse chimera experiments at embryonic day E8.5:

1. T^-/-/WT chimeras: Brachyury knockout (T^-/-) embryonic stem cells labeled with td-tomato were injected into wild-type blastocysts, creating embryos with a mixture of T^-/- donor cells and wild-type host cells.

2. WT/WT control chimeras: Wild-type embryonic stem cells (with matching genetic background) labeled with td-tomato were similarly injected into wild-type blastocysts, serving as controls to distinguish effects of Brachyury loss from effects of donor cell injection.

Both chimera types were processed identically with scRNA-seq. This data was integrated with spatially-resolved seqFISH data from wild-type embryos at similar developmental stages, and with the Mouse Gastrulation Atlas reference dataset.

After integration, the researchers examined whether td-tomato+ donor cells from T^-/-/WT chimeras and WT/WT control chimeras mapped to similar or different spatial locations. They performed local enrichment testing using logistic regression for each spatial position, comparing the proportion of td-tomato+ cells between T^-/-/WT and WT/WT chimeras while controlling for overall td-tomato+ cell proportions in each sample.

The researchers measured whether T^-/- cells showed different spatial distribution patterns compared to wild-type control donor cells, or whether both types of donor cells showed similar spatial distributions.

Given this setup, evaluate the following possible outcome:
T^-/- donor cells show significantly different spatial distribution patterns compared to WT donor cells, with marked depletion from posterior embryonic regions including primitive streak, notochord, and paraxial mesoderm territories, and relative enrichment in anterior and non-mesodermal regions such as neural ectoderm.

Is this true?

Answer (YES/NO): NO